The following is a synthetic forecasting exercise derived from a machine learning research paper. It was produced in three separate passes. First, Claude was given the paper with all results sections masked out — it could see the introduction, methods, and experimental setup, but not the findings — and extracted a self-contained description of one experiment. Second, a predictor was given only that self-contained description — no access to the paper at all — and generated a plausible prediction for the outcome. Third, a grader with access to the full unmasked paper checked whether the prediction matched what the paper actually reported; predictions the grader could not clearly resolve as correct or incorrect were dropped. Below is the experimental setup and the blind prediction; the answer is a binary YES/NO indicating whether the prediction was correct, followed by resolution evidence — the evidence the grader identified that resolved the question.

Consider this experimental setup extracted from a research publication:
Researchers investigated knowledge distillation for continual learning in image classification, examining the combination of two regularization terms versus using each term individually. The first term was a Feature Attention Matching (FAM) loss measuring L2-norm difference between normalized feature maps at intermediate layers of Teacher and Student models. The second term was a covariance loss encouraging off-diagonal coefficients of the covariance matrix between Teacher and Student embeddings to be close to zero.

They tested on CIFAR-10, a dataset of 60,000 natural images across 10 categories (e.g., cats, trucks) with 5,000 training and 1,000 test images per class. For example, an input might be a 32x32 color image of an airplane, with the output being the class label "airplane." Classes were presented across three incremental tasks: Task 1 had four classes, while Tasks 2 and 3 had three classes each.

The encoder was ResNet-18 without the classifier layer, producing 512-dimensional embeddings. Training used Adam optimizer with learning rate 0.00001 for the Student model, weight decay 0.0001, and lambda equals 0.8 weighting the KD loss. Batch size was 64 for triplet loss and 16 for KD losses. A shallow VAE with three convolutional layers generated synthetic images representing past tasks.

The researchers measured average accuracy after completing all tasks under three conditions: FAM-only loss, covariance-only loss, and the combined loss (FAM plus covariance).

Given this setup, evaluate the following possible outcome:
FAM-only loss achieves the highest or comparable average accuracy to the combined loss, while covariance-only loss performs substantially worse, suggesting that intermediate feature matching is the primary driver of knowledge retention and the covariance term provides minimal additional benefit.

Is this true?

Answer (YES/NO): NO